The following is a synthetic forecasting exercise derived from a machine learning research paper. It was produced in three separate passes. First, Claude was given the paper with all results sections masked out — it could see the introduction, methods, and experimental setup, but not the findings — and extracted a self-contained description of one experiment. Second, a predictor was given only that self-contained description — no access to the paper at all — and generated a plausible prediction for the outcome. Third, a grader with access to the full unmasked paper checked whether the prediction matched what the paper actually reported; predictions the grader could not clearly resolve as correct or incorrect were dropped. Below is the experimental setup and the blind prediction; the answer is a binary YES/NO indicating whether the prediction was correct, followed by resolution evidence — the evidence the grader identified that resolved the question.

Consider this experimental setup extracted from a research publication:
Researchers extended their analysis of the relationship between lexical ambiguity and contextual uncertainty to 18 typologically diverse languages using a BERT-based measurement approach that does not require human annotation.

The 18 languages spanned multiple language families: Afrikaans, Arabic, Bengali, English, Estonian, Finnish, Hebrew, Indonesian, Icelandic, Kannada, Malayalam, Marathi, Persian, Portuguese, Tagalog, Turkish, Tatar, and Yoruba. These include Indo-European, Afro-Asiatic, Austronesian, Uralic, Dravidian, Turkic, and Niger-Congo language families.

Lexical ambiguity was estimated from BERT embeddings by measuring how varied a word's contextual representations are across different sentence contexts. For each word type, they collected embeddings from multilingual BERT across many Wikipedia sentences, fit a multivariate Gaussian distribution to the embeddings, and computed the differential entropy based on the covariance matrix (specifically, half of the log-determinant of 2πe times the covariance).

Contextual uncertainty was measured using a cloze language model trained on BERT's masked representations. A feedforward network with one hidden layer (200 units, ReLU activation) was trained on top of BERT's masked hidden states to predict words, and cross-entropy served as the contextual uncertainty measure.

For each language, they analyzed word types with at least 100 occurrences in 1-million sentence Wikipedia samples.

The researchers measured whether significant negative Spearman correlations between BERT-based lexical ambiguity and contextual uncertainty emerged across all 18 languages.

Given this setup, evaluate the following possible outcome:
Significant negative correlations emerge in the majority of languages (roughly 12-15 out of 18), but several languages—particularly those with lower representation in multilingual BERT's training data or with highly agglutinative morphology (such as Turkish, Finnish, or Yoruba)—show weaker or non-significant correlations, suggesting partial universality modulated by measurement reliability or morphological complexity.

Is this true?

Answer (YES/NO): NO